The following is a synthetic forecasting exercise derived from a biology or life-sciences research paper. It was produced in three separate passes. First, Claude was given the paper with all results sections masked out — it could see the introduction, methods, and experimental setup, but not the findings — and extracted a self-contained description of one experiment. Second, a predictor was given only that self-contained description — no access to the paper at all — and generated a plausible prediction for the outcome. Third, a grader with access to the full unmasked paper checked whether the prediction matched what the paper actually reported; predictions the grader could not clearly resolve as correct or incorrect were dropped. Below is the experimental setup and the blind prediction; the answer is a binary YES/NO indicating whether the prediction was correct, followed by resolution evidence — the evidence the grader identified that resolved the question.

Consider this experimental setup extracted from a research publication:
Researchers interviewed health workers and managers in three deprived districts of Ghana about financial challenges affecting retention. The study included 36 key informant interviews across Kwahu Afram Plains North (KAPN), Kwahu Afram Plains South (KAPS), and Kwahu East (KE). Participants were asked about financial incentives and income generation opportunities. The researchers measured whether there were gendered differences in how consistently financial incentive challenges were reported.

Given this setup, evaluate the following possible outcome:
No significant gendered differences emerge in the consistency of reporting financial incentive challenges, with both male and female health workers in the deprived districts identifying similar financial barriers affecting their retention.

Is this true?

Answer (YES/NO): NO